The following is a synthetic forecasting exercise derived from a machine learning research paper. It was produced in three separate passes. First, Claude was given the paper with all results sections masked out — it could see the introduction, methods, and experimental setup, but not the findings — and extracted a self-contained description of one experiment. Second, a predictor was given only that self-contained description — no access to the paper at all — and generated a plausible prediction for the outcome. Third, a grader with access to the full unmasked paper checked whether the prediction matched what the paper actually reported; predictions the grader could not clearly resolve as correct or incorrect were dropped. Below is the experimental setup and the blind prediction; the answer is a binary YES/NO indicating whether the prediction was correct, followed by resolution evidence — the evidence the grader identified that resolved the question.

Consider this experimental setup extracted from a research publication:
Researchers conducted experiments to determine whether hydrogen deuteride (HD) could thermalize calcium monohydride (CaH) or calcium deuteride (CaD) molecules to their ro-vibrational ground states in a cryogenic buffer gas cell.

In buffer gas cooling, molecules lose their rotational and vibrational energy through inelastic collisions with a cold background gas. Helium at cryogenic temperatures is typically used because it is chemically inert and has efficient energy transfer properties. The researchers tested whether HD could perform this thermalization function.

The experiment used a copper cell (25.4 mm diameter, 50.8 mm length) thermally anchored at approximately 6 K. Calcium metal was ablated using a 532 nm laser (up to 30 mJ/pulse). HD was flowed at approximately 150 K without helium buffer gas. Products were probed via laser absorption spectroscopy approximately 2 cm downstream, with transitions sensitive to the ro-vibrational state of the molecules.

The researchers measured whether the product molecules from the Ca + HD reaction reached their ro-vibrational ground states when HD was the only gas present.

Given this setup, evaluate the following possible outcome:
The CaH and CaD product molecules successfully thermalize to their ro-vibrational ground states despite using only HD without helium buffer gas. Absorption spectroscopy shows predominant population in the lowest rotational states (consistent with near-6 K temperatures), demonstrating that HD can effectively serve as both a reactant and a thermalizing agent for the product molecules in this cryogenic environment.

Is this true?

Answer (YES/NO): NO